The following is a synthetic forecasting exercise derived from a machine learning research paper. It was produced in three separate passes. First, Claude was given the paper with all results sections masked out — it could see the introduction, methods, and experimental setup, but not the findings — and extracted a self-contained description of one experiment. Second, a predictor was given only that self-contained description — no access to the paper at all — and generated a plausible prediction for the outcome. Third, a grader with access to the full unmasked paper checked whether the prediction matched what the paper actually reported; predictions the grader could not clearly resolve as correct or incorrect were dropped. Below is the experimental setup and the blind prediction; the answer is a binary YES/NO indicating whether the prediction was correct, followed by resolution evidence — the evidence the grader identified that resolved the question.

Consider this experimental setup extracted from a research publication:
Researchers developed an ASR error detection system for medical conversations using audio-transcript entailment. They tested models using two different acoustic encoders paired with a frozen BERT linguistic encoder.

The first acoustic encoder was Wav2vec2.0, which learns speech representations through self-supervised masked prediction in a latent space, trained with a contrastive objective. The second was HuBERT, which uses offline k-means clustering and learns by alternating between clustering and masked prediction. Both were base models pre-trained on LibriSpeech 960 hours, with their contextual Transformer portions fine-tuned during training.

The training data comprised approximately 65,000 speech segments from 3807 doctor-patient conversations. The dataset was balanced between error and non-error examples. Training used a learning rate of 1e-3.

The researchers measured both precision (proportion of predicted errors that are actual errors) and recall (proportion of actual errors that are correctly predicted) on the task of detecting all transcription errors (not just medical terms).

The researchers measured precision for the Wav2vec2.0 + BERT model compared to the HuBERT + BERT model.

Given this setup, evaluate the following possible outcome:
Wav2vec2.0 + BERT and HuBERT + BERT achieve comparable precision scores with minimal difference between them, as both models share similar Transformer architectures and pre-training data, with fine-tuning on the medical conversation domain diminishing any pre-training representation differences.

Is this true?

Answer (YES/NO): YES